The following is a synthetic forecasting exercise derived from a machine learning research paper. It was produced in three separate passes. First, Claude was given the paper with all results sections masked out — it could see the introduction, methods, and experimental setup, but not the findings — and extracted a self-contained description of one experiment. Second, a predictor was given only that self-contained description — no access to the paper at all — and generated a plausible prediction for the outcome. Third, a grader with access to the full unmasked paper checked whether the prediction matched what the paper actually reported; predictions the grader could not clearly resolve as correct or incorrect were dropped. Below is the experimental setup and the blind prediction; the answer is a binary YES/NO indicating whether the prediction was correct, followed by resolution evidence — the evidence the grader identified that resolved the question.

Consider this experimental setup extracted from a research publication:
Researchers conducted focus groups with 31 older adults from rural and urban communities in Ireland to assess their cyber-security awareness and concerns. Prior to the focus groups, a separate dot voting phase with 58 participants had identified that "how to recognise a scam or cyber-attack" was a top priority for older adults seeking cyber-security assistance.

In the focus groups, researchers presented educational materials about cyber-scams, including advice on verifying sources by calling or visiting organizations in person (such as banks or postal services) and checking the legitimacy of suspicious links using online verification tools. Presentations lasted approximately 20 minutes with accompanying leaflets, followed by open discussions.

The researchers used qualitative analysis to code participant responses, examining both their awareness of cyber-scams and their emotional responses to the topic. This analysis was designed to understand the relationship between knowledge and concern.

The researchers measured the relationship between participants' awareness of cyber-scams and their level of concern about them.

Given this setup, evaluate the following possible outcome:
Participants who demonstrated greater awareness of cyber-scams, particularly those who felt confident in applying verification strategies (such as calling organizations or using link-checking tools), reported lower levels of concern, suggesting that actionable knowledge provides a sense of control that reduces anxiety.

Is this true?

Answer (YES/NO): NO